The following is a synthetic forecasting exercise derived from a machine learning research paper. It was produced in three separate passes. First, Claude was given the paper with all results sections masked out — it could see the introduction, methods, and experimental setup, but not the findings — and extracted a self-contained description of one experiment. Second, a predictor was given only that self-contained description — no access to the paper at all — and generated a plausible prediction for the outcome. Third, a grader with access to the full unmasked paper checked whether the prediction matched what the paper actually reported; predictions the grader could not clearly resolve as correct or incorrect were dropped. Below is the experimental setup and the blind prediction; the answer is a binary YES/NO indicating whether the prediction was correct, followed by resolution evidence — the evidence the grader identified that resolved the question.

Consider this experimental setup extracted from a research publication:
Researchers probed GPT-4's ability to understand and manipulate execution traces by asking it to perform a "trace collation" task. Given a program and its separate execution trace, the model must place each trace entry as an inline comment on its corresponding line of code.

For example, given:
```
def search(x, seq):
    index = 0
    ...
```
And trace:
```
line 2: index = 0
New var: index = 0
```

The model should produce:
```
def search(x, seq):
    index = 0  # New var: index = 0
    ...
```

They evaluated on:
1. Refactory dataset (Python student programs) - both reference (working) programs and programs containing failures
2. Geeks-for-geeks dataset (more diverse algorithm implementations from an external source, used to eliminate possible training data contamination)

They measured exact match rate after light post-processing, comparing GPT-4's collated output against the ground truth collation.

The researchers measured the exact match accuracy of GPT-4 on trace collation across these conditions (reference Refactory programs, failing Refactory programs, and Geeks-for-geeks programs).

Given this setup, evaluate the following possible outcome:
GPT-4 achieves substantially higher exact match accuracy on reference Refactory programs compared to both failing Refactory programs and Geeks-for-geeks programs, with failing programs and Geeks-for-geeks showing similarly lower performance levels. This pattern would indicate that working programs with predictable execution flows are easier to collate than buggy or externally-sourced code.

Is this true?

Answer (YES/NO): NO